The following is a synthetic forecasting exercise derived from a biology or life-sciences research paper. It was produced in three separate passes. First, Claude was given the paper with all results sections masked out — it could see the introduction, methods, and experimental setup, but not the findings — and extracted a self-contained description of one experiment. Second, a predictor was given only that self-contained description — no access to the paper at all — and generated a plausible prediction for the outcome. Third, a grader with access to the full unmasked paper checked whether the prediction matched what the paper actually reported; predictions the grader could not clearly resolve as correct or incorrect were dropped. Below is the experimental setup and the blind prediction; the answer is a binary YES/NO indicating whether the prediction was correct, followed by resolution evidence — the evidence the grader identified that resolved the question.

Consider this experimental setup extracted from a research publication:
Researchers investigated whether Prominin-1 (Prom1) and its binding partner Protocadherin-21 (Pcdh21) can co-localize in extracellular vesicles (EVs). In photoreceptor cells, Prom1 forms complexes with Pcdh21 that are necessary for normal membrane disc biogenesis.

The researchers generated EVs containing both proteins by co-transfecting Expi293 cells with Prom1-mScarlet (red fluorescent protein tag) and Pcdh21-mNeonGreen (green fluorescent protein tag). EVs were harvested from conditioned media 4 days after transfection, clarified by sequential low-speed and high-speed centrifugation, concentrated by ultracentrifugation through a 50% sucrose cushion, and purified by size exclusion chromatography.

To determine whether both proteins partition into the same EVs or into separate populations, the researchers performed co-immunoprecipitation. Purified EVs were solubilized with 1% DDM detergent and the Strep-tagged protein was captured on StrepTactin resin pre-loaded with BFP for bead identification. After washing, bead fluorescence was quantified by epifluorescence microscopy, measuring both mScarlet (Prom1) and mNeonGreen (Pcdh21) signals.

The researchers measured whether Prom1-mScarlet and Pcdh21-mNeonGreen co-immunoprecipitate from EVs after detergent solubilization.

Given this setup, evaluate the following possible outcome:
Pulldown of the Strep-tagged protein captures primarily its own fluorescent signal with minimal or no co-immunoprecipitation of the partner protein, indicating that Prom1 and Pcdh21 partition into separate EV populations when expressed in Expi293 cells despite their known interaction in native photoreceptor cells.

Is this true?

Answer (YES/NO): NO